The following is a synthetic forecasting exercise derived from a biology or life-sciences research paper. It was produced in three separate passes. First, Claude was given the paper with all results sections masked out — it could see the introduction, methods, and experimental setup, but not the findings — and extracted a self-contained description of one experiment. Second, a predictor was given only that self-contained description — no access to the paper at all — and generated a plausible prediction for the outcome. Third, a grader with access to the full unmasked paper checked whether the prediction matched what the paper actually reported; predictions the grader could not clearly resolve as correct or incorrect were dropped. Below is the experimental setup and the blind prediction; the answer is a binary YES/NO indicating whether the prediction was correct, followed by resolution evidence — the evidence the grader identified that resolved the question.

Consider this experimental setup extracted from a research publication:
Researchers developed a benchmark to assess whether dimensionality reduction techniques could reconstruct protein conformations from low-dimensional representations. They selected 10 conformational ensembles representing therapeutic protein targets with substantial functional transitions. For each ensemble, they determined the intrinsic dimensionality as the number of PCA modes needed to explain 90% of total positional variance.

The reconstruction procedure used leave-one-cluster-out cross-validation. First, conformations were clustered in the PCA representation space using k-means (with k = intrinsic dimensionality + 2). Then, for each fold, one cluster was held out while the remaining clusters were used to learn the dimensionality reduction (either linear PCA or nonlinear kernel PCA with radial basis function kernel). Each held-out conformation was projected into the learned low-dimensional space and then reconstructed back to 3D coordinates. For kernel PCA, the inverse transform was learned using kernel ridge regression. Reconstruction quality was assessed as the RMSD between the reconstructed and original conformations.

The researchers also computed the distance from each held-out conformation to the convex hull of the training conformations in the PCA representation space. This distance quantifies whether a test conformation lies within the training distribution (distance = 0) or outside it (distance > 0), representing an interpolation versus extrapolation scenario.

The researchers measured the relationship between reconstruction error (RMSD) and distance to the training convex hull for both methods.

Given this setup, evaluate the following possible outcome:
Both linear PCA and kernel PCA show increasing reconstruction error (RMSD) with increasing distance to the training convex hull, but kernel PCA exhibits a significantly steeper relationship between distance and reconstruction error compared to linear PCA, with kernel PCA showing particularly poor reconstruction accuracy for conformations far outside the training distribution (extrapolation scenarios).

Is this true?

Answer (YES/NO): NO